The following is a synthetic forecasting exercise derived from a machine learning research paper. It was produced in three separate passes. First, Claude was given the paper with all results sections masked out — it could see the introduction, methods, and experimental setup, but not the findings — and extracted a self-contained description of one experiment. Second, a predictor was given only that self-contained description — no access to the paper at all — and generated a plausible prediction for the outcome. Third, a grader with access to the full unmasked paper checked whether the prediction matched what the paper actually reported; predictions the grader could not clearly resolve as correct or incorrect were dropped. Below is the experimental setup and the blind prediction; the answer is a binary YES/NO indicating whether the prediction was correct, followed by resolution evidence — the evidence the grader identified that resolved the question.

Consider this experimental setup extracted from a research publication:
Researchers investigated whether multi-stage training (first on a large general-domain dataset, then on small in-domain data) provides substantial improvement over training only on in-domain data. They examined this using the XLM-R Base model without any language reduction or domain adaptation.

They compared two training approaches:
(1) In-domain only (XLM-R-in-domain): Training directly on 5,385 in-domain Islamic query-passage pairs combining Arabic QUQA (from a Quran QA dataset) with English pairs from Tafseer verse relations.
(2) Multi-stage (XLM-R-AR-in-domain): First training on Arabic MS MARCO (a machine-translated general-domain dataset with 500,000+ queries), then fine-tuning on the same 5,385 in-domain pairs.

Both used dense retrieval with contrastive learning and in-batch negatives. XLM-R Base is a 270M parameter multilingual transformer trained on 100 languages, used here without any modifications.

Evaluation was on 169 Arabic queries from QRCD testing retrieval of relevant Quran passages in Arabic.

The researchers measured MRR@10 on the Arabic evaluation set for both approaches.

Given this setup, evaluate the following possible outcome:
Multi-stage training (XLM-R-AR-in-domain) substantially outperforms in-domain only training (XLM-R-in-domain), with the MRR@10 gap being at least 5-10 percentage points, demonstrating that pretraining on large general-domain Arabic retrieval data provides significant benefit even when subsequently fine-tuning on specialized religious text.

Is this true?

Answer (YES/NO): YES